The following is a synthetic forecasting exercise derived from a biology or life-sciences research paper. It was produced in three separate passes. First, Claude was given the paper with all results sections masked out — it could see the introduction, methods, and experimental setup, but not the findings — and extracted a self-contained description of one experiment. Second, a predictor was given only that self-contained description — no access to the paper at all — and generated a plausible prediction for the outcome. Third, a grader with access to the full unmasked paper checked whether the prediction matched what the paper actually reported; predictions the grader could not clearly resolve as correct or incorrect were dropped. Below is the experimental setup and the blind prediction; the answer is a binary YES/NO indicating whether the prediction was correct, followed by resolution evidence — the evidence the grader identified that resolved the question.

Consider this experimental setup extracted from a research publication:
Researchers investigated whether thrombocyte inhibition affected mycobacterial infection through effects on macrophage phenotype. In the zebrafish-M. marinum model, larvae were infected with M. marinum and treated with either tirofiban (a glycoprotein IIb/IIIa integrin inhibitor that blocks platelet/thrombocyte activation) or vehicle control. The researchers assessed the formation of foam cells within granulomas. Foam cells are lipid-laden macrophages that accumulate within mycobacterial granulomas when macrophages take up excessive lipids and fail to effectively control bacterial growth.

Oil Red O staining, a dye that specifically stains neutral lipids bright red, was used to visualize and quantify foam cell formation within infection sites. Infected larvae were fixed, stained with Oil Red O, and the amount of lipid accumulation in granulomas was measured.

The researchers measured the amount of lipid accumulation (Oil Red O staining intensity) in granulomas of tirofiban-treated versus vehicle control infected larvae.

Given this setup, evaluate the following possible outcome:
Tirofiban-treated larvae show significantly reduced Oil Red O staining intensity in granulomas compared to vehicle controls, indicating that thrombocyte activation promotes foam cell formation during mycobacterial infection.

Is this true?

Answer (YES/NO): YES